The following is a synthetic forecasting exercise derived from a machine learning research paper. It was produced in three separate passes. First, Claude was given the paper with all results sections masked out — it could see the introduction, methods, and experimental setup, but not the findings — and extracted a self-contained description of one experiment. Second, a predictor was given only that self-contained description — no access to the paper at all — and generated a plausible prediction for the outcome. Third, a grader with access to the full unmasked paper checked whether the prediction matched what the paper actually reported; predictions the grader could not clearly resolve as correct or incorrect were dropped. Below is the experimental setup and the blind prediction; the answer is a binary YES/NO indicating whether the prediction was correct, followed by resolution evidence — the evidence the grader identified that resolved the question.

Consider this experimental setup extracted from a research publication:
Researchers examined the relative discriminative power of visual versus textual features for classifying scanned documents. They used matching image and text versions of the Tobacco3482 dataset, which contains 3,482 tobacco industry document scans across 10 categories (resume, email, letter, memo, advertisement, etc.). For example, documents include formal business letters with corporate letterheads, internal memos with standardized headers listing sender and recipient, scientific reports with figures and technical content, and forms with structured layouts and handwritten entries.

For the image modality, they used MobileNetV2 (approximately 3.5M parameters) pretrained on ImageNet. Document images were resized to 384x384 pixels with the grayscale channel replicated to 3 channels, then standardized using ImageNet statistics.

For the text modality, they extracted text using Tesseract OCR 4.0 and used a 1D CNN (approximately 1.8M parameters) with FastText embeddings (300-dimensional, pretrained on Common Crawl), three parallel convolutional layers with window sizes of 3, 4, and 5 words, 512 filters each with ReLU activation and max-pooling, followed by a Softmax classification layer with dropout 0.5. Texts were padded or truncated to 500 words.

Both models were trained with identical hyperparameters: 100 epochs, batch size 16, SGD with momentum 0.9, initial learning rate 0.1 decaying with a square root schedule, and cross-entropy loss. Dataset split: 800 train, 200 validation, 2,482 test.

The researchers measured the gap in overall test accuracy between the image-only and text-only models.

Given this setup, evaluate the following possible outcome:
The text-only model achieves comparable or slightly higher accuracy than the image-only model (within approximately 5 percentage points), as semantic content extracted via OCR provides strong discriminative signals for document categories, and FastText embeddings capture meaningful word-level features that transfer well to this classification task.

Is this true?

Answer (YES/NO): NO